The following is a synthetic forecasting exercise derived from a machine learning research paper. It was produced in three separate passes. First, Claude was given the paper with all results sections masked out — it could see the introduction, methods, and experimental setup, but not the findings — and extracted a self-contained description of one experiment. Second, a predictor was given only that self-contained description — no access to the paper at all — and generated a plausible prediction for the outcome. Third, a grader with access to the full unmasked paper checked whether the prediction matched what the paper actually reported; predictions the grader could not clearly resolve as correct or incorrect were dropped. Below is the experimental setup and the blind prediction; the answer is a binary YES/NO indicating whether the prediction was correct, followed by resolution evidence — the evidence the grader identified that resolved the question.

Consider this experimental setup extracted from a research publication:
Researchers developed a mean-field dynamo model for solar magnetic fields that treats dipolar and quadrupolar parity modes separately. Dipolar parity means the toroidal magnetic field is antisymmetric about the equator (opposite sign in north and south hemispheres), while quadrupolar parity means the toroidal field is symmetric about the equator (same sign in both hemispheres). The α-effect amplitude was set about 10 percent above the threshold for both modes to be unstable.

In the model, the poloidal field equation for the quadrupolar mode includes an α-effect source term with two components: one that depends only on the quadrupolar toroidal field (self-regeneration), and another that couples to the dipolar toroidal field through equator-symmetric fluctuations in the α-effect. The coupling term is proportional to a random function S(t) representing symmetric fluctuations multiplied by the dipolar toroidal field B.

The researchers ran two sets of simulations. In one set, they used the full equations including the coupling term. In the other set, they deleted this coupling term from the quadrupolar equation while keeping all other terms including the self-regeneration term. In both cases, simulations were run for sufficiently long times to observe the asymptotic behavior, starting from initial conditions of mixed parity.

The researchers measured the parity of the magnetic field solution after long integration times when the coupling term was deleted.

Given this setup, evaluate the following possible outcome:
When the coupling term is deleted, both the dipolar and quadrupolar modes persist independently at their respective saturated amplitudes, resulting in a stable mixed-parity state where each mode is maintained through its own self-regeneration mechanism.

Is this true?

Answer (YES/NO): NO